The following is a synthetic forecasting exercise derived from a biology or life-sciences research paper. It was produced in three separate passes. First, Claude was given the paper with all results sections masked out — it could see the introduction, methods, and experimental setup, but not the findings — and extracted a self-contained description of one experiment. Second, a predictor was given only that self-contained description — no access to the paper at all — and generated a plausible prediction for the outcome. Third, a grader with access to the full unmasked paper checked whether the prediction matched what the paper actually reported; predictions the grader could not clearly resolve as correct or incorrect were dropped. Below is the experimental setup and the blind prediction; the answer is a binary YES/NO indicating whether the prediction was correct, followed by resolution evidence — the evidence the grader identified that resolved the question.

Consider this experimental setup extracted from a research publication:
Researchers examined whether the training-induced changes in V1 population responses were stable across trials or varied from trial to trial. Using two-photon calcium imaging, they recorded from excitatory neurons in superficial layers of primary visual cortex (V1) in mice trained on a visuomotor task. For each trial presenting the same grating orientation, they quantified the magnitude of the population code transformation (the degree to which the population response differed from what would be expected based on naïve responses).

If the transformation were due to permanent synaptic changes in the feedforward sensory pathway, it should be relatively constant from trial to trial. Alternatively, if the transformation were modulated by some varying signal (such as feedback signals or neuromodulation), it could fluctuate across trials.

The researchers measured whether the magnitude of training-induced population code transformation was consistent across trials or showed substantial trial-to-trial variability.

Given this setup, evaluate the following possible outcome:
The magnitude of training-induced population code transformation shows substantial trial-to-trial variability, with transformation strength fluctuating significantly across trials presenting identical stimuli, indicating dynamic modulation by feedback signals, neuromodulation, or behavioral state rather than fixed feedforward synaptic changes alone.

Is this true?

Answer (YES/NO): YES